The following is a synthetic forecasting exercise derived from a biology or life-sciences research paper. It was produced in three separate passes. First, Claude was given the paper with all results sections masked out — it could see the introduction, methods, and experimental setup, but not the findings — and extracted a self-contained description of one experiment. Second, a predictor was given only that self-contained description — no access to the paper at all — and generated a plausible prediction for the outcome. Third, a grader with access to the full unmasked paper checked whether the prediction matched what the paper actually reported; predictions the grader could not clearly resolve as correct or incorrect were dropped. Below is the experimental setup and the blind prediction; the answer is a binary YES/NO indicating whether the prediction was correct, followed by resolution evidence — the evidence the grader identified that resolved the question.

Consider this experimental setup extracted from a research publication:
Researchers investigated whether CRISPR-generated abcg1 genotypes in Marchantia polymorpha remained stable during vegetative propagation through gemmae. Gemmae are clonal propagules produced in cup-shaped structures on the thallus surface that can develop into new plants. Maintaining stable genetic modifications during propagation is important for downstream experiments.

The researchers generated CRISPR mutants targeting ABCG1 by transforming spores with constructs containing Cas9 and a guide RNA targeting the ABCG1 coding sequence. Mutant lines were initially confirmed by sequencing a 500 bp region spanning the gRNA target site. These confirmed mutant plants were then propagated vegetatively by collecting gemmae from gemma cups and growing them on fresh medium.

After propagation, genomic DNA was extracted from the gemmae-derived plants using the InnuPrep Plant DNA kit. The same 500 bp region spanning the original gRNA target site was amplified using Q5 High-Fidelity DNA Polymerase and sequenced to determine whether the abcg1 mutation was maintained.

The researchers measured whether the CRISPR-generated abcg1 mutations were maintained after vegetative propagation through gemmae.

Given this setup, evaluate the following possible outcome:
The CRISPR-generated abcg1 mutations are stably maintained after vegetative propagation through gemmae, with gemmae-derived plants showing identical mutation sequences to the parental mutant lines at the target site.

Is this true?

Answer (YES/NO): NO